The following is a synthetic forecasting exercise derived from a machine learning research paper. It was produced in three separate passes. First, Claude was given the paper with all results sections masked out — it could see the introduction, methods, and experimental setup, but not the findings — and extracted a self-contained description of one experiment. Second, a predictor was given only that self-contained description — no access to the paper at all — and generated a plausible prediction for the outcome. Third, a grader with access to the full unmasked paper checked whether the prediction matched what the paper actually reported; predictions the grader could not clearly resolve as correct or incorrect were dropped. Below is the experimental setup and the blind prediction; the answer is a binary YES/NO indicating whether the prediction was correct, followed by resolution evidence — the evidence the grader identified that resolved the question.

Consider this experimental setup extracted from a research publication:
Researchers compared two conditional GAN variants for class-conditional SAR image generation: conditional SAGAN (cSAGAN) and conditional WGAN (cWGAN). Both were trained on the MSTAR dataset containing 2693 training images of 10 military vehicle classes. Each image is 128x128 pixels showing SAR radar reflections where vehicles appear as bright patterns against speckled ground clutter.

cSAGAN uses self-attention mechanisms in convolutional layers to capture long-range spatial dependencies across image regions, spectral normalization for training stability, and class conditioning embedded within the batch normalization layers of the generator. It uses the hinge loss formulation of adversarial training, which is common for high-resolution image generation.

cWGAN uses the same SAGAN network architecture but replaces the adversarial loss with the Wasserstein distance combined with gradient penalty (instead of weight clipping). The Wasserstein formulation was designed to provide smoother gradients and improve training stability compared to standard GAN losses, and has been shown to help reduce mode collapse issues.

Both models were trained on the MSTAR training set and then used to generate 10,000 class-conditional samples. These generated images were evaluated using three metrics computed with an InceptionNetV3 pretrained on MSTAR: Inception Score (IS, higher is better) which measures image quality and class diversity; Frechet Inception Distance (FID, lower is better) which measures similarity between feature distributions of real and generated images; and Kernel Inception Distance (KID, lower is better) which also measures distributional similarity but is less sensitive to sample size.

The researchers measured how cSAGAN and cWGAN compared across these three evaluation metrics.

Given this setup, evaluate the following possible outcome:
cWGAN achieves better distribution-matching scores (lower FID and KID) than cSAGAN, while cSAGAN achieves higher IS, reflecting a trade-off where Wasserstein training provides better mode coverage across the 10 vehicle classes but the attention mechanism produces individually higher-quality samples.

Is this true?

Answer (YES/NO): YES